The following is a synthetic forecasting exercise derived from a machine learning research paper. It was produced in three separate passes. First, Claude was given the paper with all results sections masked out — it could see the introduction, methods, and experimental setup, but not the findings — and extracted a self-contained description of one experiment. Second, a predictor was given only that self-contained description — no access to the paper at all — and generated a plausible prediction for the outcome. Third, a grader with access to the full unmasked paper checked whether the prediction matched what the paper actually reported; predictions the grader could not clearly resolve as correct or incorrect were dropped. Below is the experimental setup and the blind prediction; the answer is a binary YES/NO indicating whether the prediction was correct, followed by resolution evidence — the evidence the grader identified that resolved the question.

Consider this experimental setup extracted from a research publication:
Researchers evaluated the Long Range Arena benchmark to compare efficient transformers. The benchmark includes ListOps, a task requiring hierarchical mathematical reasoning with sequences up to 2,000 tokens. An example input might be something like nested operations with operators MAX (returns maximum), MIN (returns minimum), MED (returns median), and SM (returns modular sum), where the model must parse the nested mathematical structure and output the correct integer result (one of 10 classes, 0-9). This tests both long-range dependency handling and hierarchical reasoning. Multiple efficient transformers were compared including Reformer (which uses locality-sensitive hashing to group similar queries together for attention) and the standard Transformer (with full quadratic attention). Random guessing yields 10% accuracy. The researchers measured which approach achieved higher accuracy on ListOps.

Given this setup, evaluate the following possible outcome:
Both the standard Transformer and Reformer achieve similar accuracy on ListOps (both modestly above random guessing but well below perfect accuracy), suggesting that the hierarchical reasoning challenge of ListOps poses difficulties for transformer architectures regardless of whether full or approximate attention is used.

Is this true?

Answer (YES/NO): YES